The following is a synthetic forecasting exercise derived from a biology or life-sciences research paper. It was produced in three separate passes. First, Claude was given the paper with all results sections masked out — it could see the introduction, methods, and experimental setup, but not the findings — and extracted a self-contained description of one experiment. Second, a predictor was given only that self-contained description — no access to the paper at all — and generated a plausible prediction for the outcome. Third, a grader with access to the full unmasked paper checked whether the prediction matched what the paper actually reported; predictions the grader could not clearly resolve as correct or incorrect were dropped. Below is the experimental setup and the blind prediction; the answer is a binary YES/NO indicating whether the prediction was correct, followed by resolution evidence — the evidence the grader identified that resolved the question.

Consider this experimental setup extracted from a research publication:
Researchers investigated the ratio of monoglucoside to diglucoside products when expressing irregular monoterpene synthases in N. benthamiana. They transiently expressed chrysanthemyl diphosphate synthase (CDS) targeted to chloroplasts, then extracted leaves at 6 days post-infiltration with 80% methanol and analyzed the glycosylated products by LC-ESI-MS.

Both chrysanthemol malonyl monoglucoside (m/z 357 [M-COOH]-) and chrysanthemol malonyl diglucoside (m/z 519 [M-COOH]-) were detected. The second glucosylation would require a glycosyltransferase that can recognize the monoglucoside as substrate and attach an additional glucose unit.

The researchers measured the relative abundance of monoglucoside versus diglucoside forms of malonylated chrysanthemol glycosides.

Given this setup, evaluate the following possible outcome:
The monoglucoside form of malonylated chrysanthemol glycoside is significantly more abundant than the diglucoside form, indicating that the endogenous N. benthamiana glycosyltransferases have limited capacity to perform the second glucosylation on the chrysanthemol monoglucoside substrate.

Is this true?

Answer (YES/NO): YES